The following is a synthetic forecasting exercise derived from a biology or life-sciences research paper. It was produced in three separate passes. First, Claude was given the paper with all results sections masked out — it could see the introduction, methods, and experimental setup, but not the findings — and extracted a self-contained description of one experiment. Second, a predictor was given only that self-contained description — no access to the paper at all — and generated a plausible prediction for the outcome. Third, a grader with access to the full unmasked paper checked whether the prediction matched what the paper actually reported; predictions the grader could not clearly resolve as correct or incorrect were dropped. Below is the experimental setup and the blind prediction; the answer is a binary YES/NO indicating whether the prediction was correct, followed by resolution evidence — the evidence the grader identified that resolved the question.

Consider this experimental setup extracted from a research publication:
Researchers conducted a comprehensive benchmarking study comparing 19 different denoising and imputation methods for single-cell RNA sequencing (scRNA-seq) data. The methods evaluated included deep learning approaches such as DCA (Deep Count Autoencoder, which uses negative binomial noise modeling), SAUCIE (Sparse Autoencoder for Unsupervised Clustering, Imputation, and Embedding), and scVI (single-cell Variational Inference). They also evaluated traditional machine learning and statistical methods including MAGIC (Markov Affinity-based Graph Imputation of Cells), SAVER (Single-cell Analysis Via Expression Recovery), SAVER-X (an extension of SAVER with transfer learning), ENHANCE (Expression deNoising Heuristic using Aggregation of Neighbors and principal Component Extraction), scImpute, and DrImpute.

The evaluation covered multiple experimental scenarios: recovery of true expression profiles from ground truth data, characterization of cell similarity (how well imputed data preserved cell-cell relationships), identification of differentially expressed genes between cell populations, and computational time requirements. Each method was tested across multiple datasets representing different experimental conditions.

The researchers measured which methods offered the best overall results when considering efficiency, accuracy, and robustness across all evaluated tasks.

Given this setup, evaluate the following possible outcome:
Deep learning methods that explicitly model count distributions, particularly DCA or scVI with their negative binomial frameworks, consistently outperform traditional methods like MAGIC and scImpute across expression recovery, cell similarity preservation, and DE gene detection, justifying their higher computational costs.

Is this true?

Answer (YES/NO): NO